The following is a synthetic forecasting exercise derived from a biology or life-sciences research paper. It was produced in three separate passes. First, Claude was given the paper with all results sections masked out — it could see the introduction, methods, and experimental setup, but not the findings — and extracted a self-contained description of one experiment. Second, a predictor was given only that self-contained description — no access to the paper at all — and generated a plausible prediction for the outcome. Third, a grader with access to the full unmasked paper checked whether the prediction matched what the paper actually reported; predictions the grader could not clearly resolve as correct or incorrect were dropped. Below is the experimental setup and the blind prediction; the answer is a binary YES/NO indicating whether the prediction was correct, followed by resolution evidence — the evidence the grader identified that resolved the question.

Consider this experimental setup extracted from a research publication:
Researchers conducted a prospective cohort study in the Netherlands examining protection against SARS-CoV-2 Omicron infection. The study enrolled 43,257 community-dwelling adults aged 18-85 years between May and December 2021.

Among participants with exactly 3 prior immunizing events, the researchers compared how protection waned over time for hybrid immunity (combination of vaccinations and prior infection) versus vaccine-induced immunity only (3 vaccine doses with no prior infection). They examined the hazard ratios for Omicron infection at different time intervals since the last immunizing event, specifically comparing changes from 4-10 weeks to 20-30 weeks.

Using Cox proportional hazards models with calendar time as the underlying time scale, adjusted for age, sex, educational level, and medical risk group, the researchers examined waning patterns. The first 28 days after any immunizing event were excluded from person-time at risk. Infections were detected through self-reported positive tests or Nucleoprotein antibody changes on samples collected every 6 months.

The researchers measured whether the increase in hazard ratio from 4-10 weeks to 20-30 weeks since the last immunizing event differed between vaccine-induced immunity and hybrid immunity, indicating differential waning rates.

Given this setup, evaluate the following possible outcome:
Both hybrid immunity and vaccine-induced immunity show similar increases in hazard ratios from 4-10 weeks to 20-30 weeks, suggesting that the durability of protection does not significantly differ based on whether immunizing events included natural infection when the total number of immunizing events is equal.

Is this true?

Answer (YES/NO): NO